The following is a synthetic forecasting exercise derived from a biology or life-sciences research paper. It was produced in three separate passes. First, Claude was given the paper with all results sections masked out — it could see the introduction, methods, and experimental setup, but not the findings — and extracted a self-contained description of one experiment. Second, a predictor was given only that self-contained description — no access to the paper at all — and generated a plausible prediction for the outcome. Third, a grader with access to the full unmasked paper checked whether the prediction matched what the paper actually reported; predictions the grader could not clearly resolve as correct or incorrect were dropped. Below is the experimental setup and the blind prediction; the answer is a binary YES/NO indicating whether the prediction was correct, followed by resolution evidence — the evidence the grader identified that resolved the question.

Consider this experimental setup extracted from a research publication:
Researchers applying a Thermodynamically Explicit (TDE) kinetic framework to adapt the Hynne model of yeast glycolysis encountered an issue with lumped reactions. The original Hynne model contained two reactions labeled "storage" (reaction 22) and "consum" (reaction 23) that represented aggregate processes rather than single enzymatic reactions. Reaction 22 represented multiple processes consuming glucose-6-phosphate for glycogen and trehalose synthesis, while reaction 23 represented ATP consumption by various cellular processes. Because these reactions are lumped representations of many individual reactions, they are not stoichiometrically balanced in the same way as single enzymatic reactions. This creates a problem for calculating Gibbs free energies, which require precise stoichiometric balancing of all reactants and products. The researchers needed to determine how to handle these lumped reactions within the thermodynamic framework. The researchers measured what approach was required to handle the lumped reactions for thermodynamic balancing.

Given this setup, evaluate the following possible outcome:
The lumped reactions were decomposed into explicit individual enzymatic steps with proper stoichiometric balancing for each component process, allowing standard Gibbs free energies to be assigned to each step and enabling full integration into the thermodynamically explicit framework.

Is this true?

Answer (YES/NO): NO